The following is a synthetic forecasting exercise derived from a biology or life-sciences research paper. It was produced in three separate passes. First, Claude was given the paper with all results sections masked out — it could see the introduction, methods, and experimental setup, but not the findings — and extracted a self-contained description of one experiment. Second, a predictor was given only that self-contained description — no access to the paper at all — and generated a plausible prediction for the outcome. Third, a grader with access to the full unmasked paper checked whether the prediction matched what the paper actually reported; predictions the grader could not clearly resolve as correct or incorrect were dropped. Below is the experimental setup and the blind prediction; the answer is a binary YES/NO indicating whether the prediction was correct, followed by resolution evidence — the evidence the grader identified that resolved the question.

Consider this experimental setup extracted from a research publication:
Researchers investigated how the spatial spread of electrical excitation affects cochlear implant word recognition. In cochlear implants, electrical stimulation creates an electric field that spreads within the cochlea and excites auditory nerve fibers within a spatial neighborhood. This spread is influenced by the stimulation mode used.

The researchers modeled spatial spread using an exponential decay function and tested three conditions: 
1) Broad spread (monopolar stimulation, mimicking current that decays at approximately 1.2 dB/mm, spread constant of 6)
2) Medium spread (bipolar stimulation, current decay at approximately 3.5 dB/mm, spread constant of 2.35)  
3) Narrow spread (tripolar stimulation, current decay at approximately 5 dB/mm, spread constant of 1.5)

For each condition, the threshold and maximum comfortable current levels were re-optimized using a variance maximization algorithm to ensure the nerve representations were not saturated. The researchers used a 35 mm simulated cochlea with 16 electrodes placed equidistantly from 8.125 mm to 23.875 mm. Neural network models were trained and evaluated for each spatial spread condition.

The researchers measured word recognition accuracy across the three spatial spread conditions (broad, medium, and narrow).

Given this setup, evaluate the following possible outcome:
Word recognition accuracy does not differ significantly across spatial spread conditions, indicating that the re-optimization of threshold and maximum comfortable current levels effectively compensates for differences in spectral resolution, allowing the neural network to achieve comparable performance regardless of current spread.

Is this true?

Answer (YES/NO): NO